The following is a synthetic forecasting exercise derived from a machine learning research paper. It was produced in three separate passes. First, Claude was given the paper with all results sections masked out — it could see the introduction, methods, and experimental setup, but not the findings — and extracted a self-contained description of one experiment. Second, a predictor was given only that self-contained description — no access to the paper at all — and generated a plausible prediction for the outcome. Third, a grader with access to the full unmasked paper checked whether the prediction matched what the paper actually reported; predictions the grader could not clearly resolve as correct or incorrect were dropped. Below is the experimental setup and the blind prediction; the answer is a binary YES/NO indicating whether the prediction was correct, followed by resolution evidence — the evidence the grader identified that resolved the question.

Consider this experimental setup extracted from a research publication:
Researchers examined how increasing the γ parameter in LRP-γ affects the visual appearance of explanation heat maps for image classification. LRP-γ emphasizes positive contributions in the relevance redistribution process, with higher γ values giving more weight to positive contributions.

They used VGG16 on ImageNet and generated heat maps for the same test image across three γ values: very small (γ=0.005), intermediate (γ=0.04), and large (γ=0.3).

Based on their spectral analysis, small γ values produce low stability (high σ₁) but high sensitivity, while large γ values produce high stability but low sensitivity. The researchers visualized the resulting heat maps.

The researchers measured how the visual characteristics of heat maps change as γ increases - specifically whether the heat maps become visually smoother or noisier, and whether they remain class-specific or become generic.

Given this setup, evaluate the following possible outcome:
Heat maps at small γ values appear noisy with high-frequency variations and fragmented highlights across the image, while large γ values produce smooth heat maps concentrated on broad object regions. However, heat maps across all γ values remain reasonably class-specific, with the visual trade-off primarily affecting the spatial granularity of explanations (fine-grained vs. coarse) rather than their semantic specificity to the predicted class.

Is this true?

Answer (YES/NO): NO